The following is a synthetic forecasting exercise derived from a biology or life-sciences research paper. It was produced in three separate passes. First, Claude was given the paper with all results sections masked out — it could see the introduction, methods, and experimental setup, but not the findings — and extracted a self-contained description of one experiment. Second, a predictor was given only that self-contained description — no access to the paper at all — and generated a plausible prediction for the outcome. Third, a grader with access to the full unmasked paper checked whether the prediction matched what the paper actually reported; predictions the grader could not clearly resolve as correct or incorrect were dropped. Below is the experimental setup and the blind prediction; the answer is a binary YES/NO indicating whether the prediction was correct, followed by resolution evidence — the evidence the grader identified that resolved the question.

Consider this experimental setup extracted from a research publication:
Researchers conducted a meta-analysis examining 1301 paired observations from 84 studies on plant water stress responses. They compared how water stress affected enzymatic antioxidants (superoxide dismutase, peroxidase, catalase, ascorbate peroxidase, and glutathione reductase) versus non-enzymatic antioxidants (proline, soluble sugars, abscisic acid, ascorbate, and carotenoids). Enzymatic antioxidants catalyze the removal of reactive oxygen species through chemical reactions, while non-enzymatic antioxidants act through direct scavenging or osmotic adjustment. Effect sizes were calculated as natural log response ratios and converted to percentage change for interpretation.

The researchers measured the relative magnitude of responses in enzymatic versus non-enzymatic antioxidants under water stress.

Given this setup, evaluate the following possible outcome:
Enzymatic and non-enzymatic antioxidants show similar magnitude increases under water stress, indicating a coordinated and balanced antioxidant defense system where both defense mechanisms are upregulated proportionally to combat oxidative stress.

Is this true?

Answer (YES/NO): NO